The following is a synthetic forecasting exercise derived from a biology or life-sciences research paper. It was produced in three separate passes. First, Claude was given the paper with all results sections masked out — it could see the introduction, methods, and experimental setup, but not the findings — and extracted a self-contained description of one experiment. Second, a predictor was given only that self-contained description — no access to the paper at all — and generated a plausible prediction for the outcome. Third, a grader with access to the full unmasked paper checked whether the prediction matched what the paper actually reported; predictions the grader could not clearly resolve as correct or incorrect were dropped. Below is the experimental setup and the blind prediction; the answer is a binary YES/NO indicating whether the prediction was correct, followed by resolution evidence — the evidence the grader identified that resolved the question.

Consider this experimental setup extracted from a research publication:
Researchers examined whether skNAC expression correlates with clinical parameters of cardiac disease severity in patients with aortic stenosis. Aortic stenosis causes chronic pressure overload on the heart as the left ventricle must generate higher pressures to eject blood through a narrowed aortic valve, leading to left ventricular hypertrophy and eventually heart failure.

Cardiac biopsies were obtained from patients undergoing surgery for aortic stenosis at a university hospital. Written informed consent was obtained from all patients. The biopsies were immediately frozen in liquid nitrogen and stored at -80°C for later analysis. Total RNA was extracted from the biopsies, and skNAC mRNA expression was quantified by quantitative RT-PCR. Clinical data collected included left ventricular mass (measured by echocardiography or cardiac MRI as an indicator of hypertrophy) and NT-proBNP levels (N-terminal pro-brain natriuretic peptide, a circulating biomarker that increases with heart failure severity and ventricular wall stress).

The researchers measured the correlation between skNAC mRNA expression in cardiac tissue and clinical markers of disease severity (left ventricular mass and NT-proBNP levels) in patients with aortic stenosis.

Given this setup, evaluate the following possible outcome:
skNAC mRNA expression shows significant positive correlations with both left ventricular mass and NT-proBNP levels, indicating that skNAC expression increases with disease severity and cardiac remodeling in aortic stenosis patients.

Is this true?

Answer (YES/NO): NO